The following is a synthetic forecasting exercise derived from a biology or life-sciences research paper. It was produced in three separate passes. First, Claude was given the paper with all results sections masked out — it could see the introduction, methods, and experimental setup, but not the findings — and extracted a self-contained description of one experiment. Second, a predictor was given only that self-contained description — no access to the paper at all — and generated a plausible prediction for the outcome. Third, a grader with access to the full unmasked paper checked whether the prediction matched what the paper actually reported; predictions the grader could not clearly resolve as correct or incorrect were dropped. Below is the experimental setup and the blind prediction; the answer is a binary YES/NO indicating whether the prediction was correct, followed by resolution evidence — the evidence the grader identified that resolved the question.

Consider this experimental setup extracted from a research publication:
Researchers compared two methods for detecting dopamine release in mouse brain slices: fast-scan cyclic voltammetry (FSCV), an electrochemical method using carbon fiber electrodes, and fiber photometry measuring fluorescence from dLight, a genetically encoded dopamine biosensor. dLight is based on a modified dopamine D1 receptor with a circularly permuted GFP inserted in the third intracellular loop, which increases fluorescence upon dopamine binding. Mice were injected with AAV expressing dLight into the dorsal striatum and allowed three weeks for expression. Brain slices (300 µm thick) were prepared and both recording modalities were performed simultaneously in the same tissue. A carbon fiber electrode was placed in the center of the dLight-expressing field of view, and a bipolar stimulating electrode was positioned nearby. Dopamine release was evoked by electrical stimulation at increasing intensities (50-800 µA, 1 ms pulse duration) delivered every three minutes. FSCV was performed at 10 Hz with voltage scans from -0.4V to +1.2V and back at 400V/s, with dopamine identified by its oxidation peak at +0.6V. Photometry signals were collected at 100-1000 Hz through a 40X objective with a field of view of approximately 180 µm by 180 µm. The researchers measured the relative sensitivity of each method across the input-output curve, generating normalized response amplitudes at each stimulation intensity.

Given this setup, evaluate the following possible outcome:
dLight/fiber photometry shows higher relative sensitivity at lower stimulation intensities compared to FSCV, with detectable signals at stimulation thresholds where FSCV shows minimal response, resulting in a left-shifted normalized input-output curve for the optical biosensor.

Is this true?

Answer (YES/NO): YES